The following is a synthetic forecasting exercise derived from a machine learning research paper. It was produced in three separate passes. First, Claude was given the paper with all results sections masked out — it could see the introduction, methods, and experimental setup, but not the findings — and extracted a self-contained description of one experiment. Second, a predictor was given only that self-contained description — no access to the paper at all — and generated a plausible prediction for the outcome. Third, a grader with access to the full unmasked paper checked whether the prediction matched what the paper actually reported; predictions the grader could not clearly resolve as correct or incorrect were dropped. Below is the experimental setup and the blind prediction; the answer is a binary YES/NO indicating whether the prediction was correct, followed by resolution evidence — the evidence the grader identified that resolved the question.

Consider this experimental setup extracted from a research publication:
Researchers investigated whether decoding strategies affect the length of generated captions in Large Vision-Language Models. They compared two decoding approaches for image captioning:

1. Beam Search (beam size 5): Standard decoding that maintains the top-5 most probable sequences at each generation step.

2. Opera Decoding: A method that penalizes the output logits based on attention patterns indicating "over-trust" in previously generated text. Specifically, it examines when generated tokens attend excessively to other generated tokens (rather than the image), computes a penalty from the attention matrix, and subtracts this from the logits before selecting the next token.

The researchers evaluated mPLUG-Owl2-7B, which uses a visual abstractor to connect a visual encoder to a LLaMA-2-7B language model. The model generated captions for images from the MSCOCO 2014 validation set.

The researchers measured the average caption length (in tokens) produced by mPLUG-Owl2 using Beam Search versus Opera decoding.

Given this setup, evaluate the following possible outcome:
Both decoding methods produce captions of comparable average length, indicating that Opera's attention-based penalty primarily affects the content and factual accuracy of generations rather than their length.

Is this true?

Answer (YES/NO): YES